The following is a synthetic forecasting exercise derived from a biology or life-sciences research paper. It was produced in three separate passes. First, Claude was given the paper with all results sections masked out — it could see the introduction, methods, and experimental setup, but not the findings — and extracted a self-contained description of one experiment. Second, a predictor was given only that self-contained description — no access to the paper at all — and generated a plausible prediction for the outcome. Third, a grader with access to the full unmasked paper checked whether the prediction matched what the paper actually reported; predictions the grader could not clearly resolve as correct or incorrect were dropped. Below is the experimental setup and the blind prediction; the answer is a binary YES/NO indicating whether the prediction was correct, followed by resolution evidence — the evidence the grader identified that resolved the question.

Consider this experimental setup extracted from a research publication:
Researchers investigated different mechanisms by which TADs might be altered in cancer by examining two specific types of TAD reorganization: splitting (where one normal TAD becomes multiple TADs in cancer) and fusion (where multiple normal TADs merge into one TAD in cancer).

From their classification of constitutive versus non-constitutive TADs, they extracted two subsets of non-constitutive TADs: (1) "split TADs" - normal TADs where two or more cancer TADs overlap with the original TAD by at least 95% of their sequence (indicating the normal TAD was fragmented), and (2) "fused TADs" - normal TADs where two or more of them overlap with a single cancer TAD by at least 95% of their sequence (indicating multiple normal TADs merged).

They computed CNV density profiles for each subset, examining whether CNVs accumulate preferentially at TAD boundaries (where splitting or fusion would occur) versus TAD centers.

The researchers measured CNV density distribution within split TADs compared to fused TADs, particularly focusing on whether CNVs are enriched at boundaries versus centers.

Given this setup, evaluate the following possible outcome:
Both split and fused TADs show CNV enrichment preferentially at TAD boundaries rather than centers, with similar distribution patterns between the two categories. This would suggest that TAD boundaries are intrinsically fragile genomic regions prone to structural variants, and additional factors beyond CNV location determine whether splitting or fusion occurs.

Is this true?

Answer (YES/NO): NO